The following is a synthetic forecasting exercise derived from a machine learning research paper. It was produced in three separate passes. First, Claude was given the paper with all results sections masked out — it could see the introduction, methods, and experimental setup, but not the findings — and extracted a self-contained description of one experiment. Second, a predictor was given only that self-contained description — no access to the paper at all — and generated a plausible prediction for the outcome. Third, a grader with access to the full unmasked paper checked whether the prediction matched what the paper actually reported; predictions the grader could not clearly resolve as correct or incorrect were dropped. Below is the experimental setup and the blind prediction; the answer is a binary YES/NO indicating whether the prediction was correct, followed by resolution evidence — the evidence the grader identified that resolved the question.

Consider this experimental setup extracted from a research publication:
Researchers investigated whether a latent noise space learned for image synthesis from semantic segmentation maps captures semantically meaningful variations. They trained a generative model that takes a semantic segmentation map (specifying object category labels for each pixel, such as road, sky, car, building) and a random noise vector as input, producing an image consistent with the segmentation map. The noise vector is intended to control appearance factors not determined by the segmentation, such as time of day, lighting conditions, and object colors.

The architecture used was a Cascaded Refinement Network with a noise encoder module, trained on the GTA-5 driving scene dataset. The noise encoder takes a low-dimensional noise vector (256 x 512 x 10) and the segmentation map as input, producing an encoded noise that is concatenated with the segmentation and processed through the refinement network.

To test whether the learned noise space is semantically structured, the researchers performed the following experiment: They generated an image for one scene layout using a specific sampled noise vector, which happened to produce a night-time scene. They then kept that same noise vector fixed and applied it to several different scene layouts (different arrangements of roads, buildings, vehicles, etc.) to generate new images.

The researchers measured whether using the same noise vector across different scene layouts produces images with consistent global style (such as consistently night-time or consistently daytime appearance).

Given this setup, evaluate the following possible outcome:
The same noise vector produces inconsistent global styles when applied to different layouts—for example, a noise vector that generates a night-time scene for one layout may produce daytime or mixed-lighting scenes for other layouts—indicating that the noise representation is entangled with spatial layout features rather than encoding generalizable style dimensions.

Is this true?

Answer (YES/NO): NO